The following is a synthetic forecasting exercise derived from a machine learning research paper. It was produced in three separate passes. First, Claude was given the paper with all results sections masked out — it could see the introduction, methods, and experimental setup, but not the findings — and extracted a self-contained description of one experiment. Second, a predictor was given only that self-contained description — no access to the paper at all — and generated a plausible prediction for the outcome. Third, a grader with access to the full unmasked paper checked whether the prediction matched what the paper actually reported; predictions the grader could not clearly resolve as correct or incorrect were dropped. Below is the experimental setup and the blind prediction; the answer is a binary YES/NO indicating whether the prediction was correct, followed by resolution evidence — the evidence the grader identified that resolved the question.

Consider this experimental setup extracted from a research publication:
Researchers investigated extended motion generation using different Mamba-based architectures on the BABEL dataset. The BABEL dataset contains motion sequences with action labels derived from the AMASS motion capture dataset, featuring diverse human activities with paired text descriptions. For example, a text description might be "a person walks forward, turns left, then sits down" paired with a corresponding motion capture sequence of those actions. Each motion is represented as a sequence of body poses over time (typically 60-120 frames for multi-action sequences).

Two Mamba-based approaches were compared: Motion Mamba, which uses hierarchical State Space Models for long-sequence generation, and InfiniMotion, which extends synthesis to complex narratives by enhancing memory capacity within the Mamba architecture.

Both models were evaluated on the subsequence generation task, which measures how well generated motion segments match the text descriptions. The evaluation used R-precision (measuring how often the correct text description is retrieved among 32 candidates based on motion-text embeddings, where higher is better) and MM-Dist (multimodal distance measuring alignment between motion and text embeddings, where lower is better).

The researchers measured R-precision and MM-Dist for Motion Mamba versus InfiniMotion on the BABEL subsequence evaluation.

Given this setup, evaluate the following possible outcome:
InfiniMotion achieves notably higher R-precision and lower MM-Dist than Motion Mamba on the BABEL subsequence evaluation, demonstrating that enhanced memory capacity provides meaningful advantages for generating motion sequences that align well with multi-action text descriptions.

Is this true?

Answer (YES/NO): NO